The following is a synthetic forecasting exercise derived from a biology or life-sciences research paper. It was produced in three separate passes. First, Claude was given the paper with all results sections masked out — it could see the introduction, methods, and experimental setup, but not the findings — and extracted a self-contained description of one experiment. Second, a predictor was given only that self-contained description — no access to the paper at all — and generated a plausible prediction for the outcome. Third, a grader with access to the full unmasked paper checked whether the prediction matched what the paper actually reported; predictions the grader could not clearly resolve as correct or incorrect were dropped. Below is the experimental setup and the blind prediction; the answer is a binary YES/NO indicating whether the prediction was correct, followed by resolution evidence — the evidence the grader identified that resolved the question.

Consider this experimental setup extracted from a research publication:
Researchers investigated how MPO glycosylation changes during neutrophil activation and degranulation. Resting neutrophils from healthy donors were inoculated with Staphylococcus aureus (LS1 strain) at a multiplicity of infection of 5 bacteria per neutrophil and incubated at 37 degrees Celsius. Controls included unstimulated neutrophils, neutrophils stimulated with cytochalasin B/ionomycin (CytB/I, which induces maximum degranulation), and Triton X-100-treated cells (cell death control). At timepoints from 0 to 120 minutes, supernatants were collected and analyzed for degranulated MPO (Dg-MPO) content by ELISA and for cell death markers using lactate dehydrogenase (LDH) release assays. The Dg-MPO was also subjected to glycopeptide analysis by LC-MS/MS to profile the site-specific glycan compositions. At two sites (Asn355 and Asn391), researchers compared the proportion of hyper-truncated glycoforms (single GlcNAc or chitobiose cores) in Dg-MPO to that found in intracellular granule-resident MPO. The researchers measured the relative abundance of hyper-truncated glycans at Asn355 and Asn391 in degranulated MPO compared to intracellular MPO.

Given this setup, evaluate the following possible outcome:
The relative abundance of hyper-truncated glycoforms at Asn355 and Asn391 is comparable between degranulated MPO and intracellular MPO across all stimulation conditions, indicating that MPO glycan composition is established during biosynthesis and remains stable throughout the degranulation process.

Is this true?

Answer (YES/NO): YES